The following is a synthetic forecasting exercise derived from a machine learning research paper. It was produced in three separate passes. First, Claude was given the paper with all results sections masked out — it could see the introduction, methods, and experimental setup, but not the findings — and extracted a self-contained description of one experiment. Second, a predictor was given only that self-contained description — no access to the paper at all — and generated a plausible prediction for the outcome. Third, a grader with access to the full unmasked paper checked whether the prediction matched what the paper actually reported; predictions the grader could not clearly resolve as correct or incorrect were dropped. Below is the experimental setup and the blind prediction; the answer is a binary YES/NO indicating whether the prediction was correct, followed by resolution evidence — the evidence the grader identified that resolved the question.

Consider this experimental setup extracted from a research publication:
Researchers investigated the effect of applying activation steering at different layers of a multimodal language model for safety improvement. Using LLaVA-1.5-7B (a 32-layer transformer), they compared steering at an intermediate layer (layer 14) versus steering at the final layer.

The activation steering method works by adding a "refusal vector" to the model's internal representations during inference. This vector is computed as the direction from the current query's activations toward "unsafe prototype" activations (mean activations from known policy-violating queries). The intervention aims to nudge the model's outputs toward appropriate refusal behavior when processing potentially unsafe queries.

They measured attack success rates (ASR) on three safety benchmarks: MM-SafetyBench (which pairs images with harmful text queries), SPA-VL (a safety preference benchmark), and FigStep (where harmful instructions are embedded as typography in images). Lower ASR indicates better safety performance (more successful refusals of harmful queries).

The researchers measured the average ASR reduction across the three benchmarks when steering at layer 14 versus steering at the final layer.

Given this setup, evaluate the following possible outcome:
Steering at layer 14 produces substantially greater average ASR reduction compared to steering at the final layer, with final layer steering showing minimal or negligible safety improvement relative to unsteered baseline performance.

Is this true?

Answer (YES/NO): NO